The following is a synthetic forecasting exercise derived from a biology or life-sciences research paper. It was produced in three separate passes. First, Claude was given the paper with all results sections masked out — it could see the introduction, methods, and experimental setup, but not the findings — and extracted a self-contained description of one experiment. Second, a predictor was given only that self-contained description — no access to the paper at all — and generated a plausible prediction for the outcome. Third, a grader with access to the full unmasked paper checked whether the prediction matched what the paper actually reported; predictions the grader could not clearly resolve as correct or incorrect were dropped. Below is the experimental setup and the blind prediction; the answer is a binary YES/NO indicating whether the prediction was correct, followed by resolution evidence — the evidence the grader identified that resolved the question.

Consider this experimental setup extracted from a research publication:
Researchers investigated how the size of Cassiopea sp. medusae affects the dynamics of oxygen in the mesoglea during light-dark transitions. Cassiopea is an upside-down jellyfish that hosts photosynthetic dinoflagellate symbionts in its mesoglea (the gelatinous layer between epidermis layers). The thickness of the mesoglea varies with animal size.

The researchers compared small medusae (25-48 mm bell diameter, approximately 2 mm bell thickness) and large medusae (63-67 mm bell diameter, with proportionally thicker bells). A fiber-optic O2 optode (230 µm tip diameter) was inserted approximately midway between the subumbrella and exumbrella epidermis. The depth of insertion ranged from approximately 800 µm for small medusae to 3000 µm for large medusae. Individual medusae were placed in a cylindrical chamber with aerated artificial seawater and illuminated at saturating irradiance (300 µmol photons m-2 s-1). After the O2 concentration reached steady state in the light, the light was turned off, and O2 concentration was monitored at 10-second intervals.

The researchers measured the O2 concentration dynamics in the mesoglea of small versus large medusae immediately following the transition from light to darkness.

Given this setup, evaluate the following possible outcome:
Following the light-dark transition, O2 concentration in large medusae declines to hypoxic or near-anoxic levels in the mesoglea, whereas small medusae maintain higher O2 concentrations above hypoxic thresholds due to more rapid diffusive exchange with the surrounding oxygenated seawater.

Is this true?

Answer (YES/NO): NO